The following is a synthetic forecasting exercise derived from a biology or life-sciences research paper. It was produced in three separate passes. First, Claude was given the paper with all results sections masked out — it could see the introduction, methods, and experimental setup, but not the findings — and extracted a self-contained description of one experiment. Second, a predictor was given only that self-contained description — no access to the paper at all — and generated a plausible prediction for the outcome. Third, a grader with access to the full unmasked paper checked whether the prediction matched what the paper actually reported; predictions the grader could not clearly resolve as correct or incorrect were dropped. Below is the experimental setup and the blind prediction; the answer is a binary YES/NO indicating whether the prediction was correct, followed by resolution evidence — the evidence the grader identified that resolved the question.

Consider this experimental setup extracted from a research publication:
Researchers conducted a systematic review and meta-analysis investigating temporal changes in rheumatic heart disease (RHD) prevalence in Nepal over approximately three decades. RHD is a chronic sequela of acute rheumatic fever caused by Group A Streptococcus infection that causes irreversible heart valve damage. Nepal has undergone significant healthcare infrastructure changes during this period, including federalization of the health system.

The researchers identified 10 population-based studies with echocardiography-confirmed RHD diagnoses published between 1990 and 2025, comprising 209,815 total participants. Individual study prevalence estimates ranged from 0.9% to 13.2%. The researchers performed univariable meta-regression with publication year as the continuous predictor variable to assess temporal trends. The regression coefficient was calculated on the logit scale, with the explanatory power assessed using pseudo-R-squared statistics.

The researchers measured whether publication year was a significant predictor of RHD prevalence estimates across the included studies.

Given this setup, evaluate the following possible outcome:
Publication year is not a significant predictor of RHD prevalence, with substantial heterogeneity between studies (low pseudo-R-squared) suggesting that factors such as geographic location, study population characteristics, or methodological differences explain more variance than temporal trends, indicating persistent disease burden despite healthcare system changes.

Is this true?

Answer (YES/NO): NO